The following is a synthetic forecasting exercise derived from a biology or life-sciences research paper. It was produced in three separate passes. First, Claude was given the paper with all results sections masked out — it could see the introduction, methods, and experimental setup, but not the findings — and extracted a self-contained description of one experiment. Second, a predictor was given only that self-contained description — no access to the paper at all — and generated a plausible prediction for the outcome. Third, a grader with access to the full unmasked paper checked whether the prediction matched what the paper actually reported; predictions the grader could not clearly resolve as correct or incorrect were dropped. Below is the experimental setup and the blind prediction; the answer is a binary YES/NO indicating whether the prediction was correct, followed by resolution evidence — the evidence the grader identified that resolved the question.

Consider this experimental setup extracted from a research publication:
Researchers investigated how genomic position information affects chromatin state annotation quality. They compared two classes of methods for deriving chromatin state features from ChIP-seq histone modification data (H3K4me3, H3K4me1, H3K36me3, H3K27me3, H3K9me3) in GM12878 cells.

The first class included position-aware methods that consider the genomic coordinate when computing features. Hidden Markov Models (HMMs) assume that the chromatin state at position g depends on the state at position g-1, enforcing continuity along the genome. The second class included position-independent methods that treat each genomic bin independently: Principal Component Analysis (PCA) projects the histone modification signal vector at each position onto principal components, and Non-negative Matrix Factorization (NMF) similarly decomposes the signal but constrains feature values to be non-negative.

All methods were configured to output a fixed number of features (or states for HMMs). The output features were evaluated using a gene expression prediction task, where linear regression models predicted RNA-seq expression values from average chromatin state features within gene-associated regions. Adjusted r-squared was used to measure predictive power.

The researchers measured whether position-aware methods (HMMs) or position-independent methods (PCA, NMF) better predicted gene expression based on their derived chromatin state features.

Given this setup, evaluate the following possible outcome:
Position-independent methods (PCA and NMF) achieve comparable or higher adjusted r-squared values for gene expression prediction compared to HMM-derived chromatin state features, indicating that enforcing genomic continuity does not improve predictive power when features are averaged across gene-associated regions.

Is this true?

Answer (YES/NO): YES